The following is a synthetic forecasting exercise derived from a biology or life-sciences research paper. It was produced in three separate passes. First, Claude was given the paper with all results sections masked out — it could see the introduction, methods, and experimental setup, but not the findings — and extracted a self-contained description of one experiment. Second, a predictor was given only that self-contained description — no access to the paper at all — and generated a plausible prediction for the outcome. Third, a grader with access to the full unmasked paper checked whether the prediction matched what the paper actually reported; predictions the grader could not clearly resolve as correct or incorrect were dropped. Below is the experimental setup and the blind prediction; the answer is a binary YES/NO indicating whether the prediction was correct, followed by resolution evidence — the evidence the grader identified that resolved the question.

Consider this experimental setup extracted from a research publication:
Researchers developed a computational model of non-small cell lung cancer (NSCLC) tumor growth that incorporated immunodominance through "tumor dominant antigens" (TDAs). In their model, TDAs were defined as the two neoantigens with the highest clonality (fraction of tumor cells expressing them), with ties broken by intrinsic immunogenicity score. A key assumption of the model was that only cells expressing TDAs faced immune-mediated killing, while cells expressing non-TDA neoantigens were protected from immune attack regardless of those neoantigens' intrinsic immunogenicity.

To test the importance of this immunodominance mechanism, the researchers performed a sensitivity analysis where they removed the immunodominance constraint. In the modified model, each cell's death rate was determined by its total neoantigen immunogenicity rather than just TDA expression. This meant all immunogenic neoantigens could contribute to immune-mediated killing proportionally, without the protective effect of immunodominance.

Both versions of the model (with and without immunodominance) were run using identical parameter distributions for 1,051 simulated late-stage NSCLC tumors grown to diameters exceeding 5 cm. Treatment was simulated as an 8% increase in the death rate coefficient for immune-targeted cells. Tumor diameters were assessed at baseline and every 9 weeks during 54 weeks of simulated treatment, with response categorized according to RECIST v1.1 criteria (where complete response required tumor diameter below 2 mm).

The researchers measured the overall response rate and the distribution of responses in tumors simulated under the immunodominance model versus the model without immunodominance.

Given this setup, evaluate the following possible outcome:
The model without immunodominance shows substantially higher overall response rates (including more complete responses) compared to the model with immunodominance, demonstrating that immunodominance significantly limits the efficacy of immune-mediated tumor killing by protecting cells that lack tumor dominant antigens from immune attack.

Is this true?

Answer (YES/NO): NO